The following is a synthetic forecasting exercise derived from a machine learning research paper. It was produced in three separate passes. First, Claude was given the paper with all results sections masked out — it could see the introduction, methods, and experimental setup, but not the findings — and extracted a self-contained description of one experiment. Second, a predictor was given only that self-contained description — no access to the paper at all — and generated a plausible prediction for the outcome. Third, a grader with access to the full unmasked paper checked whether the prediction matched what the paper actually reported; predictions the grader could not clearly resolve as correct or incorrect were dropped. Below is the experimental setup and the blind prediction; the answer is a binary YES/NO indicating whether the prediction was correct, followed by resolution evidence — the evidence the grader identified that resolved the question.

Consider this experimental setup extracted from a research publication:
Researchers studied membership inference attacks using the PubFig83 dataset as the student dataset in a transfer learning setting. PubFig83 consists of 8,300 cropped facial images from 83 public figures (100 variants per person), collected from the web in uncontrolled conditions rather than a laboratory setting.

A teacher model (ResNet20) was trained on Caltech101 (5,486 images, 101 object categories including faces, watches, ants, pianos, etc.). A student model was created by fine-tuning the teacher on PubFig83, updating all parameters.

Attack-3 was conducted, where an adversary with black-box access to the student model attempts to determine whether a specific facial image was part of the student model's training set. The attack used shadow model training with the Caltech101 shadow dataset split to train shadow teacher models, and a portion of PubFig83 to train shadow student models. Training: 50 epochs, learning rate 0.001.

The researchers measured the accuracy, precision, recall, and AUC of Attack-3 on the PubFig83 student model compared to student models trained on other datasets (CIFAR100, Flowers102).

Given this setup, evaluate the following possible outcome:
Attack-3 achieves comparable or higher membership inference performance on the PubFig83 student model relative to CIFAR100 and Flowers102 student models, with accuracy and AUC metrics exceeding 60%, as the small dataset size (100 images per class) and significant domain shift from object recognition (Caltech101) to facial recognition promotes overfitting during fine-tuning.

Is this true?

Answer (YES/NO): YES